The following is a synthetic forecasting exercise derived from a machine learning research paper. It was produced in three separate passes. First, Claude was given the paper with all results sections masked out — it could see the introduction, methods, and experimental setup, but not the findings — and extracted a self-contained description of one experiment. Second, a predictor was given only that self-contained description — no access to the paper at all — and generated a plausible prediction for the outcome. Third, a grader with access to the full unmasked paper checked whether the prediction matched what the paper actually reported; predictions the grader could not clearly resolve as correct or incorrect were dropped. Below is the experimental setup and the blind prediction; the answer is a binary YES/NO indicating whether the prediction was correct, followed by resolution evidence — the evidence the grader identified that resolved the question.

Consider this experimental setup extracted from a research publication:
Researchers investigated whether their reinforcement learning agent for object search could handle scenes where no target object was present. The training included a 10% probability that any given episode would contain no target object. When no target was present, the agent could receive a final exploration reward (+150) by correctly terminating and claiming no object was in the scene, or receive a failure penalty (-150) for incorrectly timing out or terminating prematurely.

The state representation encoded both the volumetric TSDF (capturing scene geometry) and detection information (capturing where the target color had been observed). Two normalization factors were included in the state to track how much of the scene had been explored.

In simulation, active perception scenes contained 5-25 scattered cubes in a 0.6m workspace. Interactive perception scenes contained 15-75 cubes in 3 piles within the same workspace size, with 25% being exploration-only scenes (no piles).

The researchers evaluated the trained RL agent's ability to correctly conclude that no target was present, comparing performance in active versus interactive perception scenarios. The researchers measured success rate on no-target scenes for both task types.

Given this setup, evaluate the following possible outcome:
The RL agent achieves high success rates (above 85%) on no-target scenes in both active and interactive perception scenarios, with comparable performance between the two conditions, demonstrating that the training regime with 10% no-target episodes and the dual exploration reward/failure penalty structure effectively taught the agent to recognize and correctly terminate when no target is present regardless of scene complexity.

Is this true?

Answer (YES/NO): YES